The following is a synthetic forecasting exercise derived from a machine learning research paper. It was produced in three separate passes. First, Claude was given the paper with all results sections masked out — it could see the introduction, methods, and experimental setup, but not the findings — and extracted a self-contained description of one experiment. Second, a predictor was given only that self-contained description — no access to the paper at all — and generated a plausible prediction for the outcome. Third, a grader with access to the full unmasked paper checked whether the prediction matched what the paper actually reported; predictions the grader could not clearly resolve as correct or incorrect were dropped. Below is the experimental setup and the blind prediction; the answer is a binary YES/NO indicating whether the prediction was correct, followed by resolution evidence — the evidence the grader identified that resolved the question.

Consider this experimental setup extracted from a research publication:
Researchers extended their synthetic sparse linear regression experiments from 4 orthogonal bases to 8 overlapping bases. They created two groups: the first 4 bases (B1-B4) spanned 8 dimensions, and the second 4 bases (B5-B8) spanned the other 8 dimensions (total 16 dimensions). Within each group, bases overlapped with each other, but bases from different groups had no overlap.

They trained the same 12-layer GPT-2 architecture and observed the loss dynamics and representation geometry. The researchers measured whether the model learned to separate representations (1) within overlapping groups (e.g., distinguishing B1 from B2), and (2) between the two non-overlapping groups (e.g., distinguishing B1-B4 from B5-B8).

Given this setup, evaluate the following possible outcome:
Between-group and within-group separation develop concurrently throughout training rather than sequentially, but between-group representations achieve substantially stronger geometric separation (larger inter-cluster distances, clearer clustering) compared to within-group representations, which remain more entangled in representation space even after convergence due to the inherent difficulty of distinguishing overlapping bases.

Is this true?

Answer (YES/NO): NO